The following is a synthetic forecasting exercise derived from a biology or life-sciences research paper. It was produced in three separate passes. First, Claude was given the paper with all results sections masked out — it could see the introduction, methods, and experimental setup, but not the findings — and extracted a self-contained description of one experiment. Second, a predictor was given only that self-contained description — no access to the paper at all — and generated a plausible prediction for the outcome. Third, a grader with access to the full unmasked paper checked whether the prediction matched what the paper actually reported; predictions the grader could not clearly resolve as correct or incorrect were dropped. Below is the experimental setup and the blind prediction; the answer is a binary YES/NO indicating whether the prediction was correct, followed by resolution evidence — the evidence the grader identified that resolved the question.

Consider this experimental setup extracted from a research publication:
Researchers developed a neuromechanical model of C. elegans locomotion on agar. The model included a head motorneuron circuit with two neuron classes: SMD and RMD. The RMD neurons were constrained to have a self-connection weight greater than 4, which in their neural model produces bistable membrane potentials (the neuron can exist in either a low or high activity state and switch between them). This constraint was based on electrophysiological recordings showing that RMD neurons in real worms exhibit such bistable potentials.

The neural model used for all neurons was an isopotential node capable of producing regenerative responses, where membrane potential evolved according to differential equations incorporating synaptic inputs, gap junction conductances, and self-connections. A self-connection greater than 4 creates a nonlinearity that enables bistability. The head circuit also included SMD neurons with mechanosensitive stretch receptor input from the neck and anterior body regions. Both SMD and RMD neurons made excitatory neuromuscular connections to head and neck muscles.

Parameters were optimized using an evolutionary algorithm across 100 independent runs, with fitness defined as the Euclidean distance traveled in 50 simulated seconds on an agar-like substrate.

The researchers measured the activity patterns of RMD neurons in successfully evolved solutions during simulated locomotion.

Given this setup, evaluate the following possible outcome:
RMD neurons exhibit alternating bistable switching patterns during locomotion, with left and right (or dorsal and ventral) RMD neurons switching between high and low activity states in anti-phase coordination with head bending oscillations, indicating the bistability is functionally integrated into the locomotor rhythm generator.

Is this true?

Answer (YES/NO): NO